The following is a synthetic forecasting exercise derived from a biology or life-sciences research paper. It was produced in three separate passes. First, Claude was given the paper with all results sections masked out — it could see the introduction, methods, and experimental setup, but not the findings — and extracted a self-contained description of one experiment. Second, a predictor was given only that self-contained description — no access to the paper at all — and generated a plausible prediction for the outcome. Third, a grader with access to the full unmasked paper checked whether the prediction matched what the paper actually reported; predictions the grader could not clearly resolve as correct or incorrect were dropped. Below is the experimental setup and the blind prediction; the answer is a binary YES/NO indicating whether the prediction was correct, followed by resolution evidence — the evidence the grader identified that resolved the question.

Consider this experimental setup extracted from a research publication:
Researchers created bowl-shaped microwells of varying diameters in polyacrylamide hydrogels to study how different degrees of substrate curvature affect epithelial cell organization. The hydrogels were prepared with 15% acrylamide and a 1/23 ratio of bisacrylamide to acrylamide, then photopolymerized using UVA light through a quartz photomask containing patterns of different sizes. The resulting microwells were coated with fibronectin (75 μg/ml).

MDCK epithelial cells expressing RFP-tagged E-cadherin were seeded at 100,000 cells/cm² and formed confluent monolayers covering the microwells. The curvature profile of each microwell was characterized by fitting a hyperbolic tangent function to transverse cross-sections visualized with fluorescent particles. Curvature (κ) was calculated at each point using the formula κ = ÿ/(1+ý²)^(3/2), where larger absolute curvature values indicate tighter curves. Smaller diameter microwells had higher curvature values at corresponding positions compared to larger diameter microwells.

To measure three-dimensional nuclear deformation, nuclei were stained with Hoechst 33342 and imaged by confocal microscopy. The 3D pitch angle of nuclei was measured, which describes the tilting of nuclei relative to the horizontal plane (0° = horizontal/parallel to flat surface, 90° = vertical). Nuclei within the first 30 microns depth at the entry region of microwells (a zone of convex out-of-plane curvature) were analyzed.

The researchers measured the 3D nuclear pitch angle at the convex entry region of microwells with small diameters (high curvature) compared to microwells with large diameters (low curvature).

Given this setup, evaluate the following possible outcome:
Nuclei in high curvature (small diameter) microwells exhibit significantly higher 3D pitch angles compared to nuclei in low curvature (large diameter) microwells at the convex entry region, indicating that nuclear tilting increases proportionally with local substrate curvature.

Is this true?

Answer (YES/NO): NO